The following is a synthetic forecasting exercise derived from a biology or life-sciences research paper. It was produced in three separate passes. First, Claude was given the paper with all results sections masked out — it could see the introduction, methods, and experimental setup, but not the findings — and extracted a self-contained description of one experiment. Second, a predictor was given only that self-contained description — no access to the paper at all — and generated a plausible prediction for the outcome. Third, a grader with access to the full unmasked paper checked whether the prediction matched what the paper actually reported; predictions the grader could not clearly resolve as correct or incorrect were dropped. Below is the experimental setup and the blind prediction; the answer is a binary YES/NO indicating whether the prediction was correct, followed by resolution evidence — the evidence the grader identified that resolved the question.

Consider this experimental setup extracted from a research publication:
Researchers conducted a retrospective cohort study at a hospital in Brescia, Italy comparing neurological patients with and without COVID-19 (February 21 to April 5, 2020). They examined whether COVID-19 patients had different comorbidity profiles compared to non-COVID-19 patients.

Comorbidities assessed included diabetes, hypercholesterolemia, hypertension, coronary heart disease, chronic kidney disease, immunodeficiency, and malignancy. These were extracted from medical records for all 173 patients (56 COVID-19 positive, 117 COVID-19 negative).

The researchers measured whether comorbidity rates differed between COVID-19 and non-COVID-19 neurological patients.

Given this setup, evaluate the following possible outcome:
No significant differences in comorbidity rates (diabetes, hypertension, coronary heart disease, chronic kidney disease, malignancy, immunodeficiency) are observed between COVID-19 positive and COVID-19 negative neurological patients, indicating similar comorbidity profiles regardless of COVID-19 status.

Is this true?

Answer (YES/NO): YES